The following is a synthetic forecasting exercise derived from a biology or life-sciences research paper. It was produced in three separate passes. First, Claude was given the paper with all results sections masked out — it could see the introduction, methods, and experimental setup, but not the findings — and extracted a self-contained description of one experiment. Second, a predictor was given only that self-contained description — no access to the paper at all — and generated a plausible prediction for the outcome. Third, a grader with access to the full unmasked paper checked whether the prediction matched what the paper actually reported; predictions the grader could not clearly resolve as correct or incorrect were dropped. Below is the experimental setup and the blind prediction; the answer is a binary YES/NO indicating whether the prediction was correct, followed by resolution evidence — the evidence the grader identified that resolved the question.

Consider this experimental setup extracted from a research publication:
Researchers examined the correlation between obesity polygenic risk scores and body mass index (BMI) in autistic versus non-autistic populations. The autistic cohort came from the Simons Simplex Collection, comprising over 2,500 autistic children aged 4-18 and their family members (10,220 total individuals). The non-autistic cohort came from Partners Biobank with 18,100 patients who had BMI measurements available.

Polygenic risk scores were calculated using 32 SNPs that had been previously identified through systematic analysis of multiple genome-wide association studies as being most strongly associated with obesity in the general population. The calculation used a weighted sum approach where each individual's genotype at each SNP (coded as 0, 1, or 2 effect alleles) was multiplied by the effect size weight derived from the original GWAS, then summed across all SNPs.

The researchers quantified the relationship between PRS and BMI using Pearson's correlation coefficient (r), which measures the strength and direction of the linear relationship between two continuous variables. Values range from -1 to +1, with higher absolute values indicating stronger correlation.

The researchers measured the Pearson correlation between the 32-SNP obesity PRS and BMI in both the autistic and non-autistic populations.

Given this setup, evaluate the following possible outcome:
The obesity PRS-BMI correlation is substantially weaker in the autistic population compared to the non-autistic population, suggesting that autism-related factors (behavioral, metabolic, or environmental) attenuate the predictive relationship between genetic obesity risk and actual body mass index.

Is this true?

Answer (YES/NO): YES